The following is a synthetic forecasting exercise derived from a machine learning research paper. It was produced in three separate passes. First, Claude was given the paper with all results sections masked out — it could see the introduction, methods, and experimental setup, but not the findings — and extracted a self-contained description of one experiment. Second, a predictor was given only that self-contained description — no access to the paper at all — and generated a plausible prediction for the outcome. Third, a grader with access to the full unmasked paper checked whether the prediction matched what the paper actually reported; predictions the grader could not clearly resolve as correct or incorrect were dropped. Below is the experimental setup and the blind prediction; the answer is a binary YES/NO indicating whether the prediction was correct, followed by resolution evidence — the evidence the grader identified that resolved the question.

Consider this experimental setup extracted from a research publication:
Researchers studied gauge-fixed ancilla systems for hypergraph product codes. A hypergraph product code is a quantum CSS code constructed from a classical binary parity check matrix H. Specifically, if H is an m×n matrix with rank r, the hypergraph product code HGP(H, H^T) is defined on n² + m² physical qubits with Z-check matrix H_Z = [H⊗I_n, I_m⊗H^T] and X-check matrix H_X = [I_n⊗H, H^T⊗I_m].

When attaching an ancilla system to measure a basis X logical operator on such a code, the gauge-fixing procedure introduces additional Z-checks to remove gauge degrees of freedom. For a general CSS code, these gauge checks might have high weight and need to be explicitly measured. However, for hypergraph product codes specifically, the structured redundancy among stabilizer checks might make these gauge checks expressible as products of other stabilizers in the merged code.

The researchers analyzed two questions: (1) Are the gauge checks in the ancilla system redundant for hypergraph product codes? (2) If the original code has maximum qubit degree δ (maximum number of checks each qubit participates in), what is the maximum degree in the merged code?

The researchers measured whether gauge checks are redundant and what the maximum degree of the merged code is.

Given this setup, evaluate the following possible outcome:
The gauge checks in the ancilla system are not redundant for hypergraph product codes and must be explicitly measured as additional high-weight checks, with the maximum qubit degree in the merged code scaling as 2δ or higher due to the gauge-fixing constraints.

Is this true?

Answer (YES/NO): NO